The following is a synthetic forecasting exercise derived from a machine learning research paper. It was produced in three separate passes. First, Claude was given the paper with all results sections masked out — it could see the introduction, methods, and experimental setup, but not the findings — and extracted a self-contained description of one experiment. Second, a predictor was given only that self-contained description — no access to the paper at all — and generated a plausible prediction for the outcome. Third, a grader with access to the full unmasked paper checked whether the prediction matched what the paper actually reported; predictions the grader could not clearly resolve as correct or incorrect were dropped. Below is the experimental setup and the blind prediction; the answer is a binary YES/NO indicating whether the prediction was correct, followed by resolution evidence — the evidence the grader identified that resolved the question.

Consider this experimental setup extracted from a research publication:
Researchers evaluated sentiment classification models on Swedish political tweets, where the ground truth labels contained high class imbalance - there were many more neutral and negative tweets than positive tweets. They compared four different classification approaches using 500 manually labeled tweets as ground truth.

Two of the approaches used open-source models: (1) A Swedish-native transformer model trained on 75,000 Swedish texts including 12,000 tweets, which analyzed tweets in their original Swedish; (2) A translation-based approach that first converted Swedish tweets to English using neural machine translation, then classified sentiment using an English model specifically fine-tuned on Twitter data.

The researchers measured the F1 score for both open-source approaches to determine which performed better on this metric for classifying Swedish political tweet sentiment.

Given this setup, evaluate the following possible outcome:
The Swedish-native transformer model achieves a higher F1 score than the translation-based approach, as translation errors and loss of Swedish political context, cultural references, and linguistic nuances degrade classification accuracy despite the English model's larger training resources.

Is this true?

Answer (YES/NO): NO